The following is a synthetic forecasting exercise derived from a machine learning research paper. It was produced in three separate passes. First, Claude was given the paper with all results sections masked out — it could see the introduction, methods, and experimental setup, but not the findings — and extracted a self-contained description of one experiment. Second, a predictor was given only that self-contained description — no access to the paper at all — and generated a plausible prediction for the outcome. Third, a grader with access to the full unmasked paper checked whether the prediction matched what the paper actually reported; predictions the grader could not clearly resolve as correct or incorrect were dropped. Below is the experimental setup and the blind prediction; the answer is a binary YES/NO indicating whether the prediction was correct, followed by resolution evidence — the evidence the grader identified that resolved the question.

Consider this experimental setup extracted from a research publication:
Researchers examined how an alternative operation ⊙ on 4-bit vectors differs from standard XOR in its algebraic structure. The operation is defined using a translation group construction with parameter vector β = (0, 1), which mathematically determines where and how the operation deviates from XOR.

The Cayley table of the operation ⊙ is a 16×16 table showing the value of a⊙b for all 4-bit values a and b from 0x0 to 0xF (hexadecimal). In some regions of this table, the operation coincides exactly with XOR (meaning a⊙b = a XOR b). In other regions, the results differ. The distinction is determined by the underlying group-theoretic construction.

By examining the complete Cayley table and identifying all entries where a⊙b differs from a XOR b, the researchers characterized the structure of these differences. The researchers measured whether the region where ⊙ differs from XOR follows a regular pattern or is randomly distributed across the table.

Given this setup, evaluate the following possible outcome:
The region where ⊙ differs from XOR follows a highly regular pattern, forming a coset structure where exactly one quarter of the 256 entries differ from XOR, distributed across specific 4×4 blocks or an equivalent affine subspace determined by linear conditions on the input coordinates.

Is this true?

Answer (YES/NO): NO